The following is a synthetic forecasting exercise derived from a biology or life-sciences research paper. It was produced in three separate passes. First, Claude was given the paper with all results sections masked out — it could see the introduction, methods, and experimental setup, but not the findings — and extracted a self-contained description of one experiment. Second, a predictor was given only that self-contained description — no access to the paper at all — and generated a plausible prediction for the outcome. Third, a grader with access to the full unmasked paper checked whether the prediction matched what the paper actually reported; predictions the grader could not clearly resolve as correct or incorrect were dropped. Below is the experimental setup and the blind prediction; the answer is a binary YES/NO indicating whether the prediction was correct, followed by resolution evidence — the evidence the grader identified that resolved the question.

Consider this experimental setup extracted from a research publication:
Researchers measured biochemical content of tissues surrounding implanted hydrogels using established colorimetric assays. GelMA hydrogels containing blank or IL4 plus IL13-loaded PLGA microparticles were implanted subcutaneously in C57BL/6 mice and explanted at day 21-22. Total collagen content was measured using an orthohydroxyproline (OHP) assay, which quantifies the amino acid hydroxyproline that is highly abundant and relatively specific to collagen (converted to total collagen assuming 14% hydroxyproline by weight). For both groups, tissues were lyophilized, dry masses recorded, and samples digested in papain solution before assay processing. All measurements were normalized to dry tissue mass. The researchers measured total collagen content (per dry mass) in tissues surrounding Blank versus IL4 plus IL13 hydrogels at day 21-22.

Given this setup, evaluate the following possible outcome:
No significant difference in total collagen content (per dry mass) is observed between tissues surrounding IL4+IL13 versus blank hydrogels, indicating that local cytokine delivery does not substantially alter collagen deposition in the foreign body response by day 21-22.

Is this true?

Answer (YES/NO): YES